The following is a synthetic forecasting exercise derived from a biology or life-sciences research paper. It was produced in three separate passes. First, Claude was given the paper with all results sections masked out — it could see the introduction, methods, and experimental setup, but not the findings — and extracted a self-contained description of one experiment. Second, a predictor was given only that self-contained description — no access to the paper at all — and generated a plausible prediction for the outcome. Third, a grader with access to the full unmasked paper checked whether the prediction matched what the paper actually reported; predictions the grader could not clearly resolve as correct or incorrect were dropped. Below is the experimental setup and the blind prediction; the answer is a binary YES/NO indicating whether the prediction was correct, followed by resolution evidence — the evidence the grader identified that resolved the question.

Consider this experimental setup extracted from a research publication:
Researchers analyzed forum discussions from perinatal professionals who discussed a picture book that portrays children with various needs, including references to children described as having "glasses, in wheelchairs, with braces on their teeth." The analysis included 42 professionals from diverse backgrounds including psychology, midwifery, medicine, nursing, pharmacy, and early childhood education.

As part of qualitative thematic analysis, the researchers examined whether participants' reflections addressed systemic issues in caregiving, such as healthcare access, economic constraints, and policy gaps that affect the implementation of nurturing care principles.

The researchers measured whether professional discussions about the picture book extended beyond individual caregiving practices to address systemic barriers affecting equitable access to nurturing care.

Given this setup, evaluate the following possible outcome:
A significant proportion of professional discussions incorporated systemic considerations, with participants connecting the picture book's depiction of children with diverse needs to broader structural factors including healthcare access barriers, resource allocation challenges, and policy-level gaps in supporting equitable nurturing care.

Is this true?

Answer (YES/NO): NO